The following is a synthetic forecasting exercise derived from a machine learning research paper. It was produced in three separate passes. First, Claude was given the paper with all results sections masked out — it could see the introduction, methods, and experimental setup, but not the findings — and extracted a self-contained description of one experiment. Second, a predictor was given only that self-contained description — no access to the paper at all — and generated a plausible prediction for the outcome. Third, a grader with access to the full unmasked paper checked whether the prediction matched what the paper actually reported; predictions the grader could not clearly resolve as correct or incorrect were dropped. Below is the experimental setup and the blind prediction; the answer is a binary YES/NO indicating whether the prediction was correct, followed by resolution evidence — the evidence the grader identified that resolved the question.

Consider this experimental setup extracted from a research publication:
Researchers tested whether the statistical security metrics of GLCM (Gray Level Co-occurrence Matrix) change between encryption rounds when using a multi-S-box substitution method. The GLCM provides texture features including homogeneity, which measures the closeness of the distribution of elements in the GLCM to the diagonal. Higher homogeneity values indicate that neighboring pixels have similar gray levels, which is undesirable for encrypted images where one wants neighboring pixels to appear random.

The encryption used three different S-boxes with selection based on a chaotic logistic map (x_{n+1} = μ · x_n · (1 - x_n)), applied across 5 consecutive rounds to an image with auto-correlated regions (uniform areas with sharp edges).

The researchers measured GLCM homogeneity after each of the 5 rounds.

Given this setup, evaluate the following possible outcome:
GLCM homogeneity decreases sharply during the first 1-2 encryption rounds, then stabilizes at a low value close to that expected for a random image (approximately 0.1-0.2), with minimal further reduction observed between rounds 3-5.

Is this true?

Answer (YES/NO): NO